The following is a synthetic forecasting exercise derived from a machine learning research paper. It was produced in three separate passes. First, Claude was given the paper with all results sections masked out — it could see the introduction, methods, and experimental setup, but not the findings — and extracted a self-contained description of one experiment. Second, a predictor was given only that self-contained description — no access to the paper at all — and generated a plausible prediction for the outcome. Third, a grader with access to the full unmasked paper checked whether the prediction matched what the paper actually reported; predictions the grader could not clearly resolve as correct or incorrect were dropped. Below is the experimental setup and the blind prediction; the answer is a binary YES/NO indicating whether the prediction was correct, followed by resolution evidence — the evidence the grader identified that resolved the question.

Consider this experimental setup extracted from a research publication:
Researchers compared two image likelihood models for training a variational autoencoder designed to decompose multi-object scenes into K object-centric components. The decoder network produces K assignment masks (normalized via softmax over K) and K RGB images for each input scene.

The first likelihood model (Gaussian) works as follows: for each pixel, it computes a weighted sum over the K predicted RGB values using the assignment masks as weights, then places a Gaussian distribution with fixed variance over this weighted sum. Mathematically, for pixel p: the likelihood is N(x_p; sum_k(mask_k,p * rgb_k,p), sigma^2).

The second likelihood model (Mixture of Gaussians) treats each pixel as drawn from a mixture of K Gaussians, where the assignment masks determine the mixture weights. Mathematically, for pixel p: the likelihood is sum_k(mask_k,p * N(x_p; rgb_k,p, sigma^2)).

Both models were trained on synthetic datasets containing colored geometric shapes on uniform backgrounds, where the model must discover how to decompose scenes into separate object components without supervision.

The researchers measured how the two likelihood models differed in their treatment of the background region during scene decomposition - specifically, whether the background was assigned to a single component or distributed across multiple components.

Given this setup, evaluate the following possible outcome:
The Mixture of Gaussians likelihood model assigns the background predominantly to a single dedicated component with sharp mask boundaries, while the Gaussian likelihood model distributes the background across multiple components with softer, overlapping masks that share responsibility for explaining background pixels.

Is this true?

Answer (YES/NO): NO